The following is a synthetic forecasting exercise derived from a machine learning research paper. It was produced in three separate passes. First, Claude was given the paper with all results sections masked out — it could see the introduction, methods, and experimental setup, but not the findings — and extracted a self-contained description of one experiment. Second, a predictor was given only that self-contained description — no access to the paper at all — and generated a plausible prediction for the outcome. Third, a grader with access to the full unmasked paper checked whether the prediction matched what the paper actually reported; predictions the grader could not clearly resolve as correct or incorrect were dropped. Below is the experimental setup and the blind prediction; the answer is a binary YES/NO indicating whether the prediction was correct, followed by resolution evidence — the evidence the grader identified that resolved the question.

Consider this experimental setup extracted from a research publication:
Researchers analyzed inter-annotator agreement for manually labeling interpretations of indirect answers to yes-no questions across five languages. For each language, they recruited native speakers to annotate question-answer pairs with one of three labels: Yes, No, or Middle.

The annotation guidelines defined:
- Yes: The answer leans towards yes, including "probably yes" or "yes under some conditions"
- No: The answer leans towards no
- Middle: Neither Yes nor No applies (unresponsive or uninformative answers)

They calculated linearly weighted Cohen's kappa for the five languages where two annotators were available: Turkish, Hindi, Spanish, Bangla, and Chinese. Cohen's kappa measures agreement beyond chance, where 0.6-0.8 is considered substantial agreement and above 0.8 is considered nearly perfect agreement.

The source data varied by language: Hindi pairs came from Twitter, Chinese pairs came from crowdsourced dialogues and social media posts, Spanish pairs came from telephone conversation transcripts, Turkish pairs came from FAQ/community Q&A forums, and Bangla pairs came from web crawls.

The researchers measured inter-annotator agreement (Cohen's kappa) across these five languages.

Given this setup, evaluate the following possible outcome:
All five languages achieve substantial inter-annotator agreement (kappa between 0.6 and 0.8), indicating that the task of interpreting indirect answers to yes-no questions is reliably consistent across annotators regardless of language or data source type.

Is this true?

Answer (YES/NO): NO